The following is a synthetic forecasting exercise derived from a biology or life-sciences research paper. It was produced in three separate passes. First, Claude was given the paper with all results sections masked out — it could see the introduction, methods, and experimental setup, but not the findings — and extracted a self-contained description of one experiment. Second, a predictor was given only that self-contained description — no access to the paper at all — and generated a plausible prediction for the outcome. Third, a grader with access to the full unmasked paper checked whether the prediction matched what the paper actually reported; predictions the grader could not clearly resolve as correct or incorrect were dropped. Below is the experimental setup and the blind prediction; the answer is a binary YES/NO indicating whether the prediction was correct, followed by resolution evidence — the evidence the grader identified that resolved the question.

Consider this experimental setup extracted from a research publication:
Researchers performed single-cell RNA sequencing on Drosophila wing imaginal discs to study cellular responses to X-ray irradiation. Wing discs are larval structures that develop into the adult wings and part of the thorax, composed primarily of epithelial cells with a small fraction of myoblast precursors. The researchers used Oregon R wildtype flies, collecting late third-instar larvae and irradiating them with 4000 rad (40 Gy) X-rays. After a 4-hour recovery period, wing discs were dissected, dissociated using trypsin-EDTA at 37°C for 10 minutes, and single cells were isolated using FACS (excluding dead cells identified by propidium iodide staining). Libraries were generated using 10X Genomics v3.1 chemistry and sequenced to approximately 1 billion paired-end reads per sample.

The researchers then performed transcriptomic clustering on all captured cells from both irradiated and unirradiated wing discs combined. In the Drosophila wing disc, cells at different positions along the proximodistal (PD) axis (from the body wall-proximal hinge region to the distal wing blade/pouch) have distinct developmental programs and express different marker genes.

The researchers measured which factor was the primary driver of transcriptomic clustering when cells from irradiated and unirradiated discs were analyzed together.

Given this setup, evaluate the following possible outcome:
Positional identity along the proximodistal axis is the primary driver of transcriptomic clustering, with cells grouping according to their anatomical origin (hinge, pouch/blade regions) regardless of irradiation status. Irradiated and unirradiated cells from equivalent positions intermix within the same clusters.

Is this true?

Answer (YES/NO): YES